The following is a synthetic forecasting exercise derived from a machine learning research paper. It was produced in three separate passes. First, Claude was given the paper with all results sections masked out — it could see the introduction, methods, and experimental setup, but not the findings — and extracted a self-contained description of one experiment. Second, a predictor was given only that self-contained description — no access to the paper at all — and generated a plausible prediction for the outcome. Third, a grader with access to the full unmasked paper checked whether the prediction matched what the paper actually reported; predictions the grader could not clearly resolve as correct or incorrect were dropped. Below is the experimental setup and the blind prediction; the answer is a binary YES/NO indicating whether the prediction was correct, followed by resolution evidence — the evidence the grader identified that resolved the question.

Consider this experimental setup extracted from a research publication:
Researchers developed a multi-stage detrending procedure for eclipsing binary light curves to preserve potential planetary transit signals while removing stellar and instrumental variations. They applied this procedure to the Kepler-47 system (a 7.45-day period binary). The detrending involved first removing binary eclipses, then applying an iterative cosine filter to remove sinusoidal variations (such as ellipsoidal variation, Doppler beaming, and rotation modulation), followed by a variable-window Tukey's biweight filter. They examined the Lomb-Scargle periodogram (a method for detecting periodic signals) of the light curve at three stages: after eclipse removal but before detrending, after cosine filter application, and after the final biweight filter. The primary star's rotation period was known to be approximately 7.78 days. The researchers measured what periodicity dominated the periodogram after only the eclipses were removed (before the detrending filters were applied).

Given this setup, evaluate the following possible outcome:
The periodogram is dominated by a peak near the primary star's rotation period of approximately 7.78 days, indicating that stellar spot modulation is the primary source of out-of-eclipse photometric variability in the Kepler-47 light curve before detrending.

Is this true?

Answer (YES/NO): YES